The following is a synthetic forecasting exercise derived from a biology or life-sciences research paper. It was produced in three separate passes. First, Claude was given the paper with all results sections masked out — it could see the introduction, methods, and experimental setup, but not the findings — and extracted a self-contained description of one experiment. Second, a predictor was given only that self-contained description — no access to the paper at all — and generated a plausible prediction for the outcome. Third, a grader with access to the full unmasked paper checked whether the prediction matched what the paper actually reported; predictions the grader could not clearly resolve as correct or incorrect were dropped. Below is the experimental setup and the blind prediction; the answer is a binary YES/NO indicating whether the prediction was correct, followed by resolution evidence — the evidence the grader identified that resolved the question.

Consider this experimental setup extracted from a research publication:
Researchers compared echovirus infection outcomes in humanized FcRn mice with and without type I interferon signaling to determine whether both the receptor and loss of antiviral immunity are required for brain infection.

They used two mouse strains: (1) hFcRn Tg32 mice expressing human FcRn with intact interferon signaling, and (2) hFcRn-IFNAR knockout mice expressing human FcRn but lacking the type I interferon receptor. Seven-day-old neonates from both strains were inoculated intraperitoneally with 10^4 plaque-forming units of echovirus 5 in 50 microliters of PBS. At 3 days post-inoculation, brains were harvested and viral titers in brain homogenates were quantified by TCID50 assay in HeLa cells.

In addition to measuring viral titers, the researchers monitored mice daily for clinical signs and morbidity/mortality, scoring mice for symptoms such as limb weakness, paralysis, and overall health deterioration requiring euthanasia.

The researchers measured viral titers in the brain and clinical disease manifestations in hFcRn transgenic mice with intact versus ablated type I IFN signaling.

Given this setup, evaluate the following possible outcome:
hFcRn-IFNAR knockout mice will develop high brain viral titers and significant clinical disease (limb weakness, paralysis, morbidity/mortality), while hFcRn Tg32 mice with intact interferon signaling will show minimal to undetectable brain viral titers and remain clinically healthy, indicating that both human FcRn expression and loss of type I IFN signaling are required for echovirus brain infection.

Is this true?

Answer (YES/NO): YES